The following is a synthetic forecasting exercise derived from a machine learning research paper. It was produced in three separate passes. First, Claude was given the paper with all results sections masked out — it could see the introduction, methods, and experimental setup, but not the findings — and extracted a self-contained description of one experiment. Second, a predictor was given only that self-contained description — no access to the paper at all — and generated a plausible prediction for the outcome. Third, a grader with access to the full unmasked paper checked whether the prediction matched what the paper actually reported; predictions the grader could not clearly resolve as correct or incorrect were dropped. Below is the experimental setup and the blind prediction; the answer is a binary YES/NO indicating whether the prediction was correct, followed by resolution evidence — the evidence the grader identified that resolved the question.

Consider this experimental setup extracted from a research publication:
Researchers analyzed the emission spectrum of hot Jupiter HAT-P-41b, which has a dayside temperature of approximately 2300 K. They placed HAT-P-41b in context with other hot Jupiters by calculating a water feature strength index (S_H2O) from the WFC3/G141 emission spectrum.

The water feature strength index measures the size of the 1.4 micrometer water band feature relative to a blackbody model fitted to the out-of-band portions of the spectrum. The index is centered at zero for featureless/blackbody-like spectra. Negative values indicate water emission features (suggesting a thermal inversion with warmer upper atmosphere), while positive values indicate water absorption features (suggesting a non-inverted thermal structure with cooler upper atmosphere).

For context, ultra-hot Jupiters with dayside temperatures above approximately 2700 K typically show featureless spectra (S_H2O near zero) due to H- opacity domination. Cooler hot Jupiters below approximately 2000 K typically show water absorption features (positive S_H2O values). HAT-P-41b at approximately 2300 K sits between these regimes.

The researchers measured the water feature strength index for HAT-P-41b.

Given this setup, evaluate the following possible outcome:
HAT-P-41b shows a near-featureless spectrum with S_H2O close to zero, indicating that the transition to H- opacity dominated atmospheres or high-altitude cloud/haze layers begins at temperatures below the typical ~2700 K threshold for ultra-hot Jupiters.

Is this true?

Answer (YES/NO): NO